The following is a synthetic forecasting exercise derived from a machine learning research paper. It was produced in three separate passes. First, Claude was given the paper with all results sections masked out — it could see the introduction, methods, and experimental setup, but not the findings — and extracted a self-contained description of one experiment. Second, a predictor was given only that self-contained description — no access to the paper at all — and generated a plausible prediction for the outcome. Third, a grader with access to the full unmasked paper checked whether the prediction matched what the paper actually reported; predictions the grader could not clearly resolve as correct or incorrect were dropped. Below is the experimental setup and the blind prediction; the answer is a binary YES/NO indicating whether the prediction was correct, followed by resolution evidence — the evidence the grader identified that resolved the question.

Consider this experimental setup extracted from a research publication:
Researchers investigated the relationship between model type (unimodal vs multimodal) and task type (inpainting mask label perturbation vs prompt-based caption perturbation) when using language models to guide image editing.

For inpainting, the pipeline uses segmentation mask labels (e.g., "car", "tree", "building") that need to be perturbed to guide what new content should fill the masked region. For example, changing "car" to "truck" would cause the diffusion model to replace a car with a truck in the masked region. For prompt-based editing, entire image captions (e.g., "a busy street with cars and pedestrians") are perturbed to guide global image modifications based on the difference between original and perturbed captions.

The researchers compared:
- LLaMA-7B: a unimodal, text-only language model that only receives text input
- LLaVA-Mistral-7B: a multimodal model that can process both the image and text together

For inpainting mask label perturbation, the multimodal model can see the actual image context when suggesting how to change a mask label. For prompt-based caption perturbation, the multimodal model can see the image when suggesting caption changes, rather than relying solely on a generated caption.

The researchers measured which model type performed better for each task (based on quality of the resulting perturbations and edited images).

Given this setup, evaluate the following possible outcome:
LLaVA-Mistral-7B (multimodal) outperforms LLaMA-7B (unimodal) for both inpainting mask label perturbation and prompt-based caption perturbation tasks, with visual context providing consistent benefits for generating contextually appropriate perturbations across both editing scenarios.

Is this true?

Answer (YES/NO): NO